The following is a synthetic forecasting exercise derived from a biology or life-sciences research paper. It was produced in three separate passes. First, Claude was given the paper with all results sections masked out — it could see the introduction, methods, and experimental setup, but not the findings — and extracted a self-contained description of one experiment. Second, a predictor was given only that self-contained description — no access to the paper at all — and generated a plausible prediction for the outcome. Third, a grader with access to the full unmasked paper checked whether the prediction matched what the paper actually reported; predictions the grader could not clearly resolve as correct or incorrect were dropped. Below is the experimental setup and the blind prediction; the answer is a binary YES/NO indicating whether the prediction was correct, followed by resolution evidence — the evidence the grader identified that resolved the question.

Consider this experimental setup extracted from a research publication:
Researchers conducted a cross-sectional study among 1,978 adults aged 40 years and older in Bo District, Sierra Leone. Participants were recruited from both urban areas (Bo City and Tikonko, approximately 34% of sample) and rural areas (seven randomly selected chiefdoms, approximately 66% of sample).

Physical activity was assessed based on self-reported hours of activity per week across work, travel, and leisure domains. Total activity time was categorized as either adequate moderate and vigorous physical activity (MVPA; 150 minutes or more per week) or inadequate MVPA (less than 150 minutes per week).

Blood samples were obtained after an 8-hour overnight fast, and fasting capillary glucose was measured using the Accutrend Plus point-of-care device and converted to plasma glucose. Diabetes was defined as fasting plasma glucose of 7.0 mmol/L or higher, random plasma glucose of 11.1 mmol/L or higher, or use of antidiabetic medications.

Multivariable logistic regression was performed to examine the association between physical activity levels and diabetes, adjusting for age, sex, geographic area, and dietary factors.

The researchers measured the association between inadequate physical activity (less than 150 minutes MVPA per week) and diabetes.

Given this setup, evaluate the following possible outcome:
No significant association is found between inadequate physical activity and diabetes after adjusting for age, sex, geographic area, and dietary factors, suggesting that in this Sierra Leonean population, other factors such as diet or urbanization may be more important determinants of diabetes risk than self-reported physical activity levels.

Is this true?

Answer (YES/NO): NO